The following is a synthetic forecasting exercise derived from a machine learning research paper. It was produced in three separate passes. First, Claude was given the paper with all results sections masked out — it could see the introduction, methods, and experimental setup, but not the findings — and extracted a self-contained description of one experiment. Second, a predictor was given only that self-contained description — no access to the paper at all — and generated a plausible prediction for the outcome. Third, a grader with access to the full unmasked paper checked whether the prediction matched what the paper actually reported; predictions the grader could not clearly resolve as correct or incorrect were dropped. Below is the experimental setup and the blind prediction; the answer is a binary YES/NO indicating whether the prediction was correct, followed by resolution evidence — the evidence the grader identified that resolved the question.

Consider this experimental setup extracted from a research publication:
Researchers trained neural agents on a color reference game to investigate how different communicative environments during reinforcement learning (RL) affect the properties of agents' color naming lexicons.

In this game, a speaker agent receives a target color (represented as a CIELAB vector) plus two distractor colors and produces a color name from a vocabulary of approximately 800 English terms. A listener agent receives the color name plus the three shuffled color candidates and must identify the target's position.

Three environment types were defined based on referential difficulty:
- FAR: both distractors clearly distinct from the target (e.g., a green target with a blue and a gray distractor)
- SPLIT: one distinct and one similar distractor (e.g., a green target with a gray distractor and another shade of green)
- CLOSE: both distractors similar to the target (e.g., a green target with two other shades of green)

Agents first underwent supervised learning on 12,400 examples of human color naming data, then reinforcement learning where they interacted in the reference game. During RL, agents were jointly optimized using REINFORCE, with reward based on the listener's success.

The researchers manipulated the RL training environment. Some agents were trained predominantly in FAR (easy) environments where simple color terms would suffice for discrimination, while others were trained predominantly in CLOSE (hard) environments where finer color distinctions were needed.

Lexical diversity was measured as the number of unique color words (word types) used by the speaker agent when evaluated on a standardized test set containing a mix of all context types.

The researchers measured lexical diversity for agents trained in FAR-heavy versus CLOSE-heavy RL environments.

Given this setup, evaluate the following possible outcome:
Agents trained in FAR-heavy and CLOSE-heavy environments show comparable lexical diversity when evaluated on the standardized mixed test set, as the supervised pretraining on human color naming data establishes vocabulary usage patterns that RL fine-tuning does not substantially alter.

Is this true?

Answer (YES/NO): YES